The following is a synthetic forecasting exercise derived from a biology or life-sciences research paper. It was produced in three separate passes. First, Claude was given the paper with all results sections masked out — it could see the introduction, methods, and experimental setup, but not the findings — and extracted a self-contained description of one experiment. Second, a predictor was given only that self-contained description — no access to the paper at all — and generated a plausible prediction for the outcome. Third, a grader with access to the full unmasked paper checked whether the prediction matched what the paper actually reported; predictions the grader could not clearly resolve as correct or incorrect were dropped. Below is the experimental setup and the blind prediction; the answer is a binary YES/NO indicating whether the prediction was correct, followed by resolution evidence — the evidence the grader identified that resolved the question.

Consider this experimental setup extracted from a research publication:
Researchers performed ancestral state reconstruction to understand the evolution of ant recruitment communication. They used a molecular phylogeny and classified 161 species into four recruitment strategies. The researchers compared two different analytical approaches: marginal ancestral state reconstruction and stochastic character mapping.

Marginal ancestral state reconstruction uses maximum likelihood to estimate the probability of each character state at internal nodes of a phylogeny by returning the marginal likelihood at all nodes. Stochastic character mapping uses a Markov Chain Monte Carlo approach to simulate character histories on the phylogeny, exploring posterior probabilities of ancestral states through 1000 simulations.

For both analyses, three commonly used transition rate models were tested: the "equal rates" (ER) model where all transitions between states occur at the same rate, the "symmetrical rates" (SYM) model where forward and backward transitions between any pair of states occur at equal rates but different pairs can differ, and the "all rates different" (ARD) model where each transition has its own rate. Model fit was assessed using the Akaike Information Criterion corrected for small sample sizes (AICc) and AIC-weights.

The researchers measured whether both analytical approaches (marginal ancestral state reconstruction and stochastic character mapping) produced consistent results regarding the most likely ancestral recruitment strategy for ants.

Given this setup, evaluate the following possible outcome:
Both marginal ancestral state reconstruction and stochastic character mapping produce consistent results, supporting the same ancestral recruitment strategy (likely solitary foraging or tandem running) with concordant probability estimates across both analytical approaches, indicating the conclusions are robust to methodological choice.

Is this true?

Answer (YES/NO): NO